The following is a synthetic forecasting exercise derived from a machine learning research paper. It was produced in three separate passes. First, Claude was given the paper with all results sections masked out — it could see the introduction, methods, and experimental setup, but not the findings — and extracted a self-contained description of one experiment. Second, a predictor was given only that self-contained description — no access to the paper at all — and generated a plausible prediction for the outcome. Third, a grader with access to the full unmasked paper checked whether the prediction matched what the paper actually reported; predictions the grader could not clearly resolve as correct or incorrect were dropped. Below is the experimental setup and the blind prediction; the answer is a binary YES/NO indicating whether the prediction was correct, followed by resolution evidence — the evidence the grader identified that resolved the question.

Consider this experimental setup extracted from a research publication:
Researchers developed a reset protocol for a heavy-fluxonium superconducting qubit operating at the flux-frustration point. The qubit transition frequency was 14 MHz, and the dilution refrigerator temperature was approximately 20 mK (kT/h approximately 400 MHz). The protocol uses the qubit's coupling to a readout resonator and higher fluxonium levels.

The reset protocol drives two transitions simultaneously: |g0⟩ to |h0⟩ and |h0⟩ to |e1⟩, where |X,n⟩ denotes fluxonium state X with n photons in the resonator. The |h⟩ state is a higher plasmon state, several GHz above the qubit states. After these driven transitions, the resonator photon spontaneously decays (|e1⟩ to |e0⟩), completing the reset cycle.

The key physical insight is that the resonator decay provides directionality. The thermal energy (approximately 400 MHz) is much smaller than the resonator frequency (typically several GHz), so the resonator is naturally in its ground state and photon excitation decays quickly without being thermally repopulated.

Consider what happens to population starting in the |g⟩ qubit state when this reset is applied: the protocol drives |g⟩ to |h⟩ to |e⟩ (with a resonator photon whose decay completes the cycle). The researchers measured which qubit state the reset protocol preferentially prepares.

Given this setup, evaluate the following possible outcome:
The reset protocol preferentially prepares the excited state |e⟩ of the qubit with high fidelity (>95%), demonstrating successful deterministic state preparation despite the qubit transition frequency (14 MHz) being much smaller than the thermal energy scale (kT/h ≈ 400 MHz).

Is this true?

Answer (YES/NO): YES